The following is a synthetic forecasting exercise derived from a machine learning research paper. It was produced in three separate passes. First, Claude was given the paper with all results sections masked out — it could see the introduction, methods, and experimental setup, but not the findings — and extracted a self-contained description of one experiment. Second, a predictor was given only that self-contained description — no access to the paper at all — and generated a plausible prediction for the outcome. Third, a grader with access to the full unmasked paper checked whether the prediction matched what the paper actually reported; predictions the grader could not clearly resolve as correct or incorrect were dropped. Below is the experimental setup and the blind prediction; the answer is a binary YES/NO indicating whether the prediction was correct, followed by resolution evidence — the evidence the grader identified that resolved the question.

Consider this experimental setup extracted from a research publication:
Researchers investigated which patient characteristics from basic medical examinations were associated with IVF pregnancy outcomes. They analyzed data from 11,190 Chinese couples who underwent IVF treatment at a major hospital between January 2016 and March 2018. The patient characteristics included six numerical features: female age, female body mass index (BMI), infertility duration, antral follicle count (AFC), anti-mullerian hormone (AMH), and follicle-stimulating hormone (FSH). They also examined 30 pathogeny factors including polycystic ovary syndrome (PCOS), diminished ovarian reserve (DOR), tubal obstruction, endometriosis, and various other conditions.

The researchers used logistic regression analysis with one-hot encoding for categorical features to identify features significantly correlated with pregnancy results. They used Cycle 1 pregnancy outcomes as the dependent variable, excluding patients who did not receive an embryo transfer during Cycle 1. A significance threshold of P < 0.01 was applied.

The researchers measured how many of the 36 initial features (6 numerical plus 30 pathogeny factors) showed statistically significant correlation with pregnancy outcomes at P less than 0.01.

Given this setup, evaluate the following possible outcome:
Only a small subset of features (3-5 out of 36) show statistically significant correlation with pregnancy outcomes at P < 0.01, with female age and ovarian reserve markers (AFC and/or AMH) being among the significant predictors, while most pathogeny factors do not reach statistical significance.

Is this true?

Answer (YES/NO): NO